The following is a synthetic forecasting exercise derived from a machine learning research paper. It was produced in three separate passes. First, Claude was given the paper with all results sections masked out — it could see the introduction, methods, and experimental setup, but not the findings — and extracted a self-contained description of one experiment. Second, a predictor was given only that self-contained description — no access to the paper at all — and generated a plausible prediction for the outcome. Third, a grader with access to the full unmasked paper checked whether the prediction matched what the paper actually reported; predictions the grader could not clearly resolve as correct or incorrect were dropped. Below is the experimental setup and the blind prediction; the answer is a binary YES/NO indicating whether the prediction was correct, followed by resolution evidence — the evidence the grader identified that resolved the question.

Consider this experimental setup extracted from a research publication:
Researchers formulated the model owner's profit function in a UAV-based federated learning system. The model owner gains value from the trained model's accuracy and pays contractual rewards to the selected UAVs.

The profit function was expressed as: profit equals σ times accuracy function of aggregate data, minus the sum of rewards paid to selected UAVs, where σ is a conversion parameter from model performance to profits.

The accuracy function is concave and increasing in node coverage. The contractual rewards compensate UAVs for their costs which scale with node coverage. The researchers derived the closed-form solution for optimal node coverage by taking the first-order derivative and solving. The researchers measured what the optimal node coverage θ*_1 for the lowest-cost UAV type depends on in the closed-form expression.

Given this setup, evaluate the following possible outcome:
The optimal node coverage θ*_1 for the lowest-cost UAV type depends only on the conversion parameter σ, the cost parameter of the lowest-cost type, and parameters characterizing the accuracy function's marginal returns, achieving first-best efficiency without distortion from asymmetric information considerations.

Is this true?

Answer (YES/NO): YES